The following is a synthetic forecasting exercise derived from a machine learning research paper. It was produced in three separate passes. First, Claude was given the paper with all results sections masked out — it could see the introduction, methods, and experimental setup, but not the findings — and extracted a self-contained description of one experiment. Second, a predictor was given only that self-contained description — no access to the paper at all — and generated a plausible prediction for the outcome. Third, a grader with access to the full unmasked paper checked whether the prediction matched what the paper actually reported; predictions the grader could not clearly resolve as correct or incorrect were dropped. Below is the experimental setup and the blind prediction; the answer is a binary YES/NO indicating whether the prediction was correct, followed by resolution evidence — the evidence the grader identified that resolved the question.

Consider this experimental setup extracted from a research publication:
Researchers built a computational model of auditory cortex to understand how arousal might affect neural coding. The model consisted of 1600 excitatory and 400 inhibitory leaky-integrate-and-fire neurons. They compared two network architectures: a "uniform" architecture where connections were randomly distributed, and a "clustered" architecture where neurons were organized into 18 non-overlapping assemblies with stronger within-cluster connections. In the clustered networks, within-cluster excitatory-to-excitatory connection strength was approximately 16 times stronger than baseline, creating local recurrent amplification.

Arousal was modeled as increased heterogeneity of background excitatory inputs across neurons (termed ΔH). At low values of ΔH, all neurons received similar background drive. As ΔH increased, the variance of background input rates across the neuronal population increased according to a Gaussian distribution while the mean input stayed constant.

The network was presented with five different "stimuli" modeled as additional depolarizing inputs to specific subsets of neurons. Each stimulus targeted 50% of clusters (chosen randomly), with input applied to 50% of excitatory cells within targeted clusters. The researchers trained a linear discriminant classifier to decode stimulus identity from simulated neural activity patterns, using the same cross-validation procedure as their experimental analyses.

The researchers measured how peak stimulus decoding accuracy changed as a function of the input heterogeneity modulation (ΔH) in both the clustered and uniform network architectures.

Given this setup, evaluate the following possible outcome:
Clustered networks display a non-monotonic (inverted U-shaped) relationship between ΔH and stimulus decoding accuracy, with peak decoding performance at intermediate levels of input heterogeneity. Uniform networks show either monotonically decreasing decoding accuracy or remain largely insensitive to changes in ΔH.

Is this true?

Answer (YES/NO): YES